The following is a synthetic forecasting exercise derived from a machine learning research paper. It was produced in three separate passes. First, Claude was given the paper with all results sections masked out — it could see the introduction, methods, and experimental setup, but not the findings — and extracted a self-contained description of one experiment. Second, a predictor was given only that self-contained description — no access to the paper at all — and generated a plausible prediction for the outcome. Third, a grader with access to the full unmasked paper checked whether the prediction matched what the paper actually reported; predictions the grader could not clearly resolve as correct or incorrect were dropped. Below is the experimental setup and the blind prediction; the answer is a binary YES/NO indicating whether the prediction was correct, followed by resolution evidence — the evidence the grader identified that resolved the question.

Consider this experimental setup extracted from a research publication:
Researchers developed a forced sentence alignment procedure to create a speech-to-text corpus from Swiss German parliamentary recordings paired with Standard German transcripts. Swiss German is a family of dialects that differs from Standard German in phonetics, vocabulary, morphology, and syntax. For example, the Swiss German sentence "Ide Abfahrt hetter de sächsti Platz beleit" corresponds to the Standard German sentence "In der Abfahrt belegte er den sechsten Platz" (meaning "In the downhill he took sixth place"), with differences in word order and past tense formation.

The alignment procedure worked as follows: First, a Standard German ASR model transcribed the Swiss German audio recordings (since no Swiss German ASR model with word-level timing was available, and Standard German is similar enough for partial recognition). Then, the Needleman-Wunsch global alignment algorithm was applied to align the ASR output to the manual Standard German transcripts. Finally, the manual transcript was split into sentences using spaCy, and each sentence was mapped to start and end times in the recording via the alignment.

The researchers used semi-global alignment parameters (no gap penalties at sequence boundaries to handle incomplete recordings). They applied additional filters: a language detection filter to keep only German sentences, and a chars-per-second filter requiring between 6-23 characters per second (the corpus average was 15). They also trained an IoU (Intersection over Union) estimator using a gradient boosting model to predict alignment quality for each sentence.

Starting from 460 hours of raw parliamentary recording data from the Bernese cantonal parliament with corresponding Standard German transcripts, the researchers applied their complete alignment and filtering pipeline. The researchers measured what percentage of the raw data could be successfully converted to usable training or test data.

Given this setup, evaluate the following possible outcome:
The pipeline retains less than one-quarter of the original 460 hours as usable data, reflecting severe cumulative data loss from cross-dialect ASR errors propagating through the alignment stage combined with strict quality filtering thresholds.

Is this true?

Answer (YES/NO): NO